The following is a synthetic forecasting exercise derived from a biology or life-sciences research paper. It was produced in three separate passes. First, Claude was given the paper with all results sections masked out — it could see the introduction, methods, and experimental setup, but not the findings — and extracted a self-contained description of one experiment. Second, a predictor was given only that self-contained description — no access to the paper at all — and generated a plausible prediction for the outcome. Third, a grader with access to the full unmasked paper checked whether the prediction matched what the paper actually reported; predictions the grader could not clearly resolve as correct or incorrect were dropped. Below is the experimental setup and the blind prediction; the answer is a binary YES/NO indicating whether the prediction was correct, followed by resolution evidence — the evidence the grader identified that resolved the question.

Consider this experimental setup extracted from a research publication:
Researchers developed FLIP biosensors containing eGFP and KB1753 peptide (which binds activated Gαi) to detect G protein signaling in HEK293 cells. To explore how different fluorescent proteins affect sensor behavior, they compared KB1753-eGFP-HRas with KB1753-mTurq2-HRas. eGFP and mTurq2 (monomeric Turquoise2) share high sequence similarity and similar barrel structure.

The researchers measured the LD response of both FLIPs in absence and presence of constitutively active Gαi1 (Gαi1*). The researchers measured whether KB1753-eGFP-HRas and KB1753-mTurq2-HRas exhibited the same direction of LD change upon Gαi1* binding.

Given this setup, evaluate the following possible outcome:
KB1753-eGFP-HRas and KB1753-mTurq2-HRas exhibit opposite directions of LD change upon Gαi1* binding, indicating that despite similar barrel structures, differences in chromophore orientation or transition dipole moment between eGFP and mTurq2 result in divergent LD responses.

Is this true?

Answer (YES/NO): YES